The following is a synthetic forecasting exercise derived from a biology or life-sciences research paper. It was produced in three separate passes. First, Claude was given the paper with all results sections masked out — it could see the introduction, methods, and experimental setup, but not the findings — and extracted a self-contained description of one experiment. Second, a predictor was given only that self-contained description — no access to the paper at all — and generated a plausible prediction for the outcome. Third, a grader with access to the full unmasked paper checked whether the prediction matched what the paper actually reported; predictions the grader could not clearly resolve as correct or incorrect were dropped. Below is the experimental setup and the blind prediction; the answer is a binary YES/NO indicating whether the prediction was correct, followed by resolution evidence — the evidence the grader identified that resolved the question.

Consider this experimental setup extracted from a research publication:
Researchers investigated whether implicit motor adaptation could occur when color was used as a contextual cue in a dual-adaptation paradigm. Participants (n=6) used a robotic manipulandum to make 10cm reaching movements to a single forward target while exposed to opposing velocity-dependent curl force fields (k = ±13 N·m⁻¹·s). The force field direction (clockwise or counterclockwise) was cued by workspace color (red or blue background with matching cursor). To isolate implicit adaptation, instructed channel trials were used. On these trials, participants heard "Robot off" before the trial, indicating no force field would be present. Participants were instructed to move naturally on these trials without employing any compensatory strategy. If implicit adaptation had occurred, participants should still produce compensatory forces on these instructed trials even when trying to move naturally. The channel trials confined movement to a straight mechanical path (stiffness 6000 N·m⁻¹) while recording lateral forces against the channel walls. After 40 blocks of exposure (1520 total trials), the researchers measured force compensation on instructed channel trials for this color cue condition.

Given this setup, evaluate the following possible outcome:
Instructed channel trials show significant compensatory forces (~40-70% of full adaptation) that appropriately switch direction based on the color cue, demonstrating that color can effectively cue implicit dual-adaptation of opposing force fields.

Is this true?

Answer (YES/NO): NO